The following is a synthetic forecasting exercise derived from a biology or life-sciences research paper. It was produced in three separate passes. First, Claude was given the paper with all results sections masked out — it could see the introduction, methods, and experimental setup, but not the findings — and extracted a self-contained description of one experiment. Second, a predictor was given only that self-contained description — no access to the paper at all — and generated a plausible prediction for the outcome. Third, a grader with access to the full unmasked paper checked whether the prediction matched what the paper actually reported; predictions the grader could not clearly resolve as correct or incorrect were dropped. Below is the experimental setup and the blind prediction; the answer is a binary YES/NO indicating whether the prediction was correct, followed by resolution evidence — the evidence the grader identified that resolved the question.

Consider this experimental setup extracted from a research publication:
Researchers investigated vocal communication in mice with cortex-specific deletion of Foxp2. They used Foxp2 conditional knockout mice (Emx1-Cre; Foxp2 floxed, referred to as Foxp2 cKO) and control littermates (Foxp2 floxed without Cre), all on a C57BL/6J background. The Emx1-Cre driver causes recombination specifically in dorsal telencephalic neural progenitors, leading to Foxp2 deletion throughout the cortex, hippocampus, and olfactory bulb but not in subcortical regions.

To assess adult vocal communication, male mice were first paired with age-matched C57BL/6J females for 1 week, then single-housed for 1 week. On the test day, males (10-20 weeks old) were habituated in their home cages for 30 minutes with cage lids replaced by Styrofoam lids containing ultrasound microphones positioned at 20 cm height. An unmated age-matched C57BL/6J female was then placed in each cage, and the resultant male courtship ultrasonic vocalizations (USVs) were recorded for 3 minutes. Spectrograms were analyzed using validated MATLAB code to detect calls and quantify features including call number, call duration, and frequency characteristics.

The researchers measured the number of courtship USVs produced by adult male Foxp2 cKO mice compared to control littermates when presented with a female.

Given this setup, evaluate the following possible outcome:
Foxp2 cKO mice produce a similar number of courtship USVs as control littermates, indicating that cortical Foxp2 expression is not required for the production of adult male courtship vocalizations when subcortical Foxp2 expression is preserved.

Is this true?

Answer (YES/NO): YES